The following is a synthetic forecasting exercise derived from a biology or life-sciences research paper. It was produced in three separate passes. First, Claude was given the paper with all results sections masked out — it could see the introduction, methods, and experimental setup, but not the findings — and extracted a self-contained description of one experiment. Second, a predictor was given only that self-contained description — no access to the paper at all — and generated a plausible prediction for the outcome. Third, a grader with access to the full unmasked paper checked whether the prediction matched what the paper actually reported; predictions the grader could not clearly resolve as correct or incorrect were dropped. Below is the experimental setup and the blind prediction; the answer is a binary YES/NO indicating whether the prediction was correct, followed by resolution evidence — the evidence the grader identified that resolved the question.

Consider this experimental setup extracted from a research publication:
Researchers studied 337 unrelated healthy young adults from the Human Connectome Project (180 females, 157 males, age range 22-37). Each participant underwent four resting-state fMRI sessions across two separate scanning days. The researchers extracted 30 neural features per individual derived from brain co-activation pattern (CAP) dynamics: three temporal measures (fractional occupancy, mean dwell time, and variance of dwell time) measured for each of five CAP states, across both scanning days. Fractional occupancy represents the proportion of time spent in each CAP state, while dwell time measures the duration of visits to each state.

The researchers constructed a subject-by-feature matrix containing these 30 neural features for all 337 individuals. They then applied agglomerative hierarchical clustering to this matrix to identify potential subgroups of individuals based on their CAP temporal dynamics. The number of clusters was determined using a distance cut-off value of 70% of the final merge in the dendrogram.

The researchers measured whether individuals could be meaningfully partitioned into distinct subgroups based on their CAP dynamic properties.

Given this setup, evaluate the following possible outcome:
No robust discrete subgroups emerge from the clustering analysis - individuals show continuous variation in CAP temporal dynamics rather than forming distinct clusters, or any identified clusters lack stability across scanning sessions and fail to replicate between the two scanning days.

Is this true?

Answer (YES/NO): NO